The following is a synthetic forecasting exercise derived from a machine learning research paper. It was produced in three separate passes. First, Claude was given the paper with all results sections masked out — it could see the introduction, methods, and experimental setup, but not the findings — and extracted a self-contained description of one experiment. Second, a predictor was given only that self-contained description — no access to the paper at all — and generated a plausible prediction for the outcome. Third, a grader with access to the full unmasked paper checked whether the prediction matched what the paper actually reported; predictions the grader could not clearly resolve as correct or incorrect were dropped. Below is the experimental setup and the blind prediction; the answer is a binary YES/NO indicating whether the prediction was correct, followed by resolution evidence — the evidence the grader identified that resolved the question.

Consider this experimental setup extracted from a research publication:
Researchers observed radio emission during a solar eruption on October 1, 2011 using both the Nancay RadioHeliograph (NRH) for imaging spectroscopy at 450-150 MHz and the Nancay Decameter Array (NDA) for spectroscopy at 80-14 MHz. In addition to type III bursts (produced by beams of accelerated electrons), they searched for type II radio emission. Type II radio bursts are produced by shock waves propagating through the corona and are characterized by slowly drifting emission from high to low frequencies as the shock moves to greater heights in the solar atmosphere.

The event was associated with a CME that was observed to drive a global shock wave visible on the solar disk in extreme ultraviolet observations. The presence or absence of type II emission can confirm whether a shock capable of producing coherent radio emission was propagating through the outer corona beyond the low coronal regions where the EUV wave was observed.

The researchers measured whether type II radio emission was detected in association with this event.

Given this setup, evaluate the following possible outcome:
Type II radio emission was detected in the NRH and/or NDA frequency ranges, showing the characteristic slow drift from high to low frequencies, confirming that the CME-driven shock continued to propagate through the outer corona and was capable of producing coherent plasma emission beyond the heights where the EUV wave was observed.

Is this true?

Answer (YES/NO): YES